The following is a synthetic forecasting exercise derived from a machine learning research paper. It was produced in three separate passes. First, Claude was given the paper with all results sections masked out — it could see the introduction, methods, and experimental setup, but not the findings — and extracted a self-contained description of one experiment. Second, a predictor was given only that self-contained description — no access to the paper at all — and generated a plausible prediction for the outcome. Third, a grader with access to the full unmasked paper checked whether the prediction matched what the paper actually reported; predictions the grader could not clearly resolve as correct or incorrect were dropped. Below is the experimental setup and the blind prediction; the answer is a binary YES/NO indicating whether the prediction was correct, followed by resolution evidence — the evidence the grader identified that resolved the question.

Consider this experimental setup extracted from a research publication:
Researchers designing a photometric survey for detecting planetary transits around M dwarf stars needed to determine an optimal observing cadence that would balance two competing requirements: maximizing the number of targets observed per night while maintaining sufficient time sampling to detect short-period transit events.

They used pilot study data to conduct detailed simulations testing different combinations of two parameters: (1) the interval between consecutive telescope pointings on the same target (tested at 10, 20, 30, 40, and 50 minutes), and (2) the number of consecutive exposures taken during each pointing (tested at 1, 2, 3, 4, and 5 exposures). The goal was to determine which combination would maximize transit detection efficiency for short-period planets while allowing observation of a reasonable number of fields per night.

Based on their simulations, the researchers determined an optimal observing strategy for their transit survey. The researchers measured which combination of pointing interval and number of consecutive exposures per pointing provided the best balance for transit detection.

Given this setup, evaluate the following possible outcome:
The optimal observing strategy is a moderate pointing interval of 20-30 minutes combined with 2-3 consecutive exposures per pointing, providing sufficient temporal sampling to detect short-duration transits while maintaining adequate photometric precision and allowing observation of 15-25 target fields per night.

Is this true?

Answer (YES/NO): NO